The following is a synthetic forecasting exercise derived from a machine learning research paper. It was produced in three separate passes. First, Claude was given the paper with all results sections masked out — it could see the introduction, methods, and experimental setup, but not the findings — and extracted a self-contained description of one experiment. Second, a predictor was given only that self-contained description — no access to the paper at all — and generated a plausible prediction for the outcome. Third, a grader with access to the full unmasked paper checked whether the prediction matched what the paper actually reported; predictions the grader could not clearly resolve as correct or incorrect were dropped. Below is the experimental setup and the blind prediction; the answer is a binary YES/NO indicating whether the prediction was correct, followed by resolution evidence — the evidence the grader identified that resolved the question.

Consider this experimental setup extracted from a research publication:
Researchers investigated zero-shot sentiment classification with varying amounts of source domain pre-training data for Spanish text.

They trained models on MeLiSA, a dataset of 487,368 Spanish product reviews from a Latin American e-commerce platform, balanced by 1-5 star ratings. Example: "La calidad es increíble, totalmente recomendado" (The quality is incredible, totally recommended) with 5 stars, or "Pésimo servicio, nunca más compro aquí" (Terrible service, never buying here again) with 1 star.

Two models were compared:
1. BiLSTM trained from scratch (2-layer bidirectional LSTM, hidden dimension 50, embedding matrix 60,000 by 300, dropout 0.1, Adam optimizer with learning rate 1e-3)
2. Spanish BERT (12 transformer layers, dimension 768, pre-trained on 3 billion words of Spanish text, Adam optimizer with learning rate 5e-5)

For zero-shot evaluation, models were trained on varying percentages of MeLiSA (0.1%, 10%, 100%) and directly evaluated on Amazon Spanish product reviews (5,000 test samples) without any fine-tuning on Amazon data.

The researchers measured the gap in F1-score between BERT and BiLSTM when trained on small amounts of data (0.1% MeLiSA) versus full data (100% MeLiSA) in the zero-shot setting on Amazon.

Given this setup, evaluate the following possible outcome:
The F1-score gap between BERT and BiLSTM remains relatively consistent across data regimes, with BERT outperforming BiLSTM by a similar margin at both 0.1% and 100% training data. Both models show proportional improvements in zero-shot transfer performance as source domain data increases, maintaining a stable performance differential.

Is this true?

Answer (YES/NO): NO